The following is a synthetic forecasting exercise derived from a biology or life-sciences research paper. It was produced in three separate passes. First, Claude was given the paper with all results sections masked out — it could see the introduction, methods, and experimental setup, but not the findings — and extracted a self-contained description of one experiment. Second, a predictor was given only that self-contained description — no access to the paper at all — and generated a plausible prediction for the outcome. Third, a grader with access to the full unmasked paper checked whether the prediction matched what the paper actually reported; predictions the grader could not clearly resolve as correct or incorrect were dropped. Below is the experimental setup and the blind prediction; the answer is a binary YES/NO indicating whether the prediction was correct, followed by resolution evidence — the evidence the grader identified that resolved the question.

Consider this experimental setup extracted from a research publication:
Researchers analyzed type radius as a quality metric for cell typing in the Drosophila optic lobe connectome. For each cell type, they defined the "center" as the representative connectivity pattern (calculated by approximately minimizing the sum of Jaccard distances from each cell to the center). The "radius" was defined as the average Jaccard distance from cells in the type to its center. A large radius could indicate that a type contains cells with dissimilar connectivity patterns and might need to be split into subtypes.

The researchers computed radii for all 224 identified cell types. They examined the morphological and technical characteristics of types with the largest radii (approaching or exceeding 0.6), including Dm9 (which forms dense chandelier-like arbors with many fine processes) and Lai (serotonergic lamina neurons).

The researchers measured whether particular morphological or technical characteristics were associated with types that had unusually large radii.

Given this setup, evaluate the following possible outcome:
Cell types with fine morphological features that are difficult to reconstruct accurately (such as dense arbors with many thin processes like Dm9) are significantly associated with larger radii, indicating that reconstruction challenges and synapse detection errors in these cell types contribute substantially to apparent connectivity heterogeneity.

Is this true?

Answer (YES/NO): YES